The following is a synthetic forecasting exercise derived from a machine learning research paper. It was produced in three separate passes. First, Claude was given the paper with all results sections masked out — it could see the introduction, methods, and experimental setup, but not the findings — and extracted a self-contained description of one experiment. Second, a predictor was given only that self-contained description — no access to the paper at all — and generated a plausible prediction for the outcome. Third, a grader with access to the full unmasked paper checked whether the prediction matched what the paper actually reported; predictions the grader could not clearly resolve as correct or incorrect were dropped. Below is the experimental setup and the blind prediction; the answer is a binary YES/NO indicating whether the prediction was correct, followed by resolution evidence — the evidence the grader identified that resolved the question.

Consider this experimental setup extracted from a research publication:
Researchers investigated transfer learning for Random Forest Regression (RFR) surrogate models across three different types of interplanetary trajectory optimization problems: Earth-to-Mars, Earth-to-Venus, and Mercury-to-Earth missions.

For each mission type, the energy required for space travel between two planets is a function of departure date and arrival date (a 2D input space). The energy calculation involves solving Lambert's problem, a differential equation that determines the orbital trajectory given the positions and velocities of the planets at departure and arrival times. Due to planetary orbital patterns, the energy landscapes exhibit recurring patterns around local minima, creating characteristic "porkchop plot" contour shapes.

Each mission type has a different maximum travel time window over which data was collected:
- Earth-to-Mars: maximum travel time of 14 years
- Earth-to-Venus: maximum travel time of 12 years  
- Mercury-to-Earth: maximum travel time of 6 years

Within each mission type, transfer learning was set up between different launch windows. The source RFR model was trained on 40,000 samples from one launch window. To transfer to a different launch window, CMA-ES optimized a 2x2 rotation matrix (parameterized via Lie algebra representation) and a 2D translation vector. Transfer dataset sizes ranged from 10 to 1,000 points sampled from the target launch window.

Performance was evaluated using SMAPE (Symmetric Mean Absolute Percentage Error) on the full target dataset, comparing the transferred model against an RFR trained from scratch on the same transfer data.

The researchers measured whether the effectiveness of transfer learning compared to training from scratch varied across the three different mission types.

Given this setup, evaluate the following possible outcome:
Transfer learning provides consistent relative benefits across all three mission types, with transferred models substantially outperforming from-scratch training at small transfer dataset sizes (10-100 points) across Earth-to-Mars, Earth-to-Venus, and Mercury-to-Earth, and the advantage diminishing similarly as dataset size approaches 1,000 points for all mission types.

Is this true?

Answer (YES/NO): YES